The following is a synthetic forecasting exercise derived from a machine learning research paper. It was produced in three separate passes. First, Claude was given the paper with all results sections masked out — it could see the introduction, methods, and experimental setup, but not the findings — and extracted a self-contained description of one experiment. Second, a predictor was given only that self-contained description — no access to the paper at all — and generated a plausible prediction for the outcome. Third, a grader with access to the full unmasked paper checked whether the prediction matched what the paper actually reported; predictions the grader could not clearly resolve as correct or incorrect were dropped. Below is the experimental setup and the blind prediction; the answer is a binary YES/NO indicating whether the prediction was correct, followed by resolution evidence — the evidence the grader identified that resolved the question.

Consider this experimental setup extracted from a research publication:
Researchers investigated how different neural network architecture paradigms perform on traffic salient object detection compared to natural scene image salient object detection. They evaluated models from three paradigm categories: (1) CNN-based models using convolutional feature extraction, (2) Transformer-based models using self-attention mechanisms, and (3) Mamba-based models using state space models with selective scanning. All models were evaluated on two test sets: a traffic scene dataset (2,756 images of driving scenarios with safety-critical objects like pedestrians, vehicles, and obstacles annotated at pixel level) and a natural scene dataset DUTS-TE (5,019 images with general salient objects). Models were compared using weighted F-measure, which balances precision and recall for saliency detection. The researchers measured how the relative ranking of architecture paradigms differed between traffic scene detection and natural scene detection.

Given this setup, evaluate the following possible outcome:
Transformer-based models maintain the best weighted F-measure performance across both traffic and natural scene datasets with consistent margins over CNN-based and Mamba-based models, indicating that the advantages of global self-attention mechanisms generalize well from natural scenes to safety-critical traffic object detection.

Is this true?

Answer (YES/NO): NO